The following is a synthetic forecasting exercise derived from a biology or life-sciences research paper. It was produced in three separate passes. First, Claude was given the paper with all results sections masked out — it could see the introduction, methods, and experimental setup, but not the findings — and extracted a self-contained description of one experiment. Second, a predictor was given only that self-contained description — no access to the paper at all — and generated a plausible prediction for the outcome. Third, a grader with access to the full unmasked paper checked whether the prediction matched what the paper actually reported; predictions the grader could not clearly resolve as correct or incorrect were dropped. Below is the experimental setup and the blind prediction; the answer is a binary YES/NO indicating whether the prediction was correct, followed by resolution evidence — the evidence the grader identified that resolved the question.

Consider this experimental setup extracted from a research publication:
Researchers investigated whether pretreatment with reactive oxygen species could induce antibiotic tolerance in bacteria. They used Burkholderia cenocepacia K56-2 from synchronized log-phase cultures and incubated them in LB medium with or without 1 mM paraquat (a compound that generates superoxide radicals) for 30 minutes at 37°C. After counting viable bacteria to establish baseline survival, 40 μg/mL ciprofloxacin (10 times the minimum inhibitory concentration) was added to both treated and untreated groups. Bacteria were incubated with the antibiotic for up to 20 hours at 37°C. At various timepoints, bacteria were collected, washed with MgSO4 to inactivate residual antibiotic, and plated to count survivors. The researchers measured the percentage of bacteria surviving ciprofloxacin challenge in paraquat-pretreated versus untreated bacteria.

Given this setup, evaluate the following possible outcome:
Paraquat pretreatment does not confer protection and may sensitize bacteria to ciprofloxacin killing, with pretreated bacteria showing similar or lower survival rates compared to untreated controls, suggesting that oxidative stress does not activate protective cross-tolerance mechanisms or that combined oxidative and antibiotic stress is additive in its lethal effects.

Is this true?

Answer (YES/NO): NO